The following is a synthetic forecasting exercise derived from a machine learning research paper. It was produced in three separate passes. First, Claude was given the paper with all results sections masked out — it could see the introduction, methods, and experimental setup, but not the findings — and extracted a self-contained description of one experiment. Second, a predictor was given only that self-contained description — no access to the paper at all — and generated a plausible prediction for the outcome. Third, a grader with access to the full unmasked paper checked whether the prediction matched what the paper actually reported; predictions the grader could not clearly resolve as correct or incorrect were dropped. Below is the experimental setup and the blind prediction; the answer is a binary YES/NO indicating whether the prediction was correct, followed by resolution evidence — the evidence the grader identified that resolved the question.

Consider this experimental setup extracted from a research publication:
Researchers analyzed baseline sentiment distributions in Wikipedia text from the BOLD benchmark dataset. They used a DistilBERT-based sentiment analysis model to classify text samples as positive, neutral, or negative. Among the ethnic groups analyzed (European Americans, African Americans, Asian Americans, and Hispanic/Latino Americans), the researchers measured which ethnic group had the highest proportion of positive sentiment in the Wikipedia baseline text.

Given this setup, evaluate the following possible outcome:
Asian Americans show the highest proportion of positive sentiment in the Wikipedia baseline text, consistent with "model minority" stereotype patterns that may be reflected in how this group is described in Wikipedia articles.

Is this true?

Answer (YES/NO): YES